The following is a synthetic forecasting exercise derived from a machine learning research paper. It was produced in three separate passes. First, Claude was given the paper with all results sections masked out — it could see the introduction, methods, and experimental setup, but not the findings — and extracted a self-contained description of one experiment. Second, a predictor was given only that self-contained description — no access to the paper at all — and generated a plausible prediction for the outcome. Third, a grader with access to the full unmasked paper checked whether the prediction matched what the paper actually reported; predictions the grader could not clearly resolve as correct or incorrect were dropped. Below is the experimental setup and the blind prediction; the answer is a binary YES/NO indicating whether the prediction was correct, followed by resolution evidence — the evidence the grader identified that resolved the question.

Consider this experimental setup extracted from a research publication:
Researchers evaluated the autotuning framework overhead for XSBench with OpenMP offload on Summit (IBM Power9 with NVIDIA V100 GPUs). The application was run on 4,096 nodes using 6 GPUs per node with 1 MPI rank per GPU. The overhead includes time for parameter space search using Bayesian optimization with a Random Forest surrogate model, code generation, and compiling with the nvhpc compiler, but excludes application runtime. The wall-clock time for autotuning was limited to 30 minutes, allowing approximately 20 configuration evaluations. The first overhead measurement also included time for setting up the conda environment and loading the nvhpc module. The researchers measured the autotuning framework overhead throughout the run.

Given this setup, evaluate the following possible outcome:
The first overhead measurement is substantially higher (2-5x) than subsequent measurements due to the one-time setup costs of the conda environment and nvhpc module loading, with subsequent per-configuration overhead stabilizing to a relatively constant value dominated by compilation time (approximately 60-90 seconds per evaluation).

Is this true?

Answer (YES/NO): NO